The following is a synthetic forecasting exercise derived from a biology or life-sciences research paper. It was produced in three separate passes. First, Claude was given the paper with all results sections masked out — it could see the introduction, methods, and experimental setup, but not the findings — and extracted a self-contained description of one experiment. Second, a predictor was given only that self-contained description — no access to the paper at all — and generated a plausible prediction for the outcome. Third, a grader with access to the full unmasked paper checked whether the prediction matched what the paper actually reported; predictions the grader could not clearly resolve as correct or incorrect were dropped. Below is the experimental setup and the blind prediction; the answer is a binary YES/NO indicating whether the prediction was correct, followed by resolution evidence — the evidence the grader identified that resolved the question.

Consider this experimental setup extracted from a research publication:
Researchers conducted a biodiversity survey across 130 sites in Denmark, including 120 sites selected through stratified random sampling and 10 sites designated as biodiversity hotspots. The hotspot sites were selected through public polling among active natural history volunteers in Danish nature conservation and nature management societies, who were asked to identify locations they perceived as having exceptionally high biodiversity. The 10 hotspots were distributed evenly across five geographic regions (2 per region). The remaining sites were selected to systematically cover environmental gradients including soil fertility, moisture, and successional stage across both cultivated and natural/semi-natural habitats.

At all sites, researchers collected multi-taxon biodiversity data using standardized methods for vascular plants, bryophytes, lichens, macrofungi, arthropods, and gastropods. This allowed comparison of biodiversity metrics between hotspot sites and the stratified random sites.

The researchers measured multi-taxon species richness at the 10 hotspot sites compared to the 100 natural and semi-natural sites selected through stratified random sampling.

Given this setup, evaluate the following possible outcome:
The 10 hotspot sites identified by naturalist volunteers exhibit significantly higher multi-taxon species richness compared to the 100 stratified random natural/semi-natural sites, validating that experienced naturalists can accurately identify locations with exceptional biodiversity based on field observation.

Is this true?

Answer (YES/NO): NO